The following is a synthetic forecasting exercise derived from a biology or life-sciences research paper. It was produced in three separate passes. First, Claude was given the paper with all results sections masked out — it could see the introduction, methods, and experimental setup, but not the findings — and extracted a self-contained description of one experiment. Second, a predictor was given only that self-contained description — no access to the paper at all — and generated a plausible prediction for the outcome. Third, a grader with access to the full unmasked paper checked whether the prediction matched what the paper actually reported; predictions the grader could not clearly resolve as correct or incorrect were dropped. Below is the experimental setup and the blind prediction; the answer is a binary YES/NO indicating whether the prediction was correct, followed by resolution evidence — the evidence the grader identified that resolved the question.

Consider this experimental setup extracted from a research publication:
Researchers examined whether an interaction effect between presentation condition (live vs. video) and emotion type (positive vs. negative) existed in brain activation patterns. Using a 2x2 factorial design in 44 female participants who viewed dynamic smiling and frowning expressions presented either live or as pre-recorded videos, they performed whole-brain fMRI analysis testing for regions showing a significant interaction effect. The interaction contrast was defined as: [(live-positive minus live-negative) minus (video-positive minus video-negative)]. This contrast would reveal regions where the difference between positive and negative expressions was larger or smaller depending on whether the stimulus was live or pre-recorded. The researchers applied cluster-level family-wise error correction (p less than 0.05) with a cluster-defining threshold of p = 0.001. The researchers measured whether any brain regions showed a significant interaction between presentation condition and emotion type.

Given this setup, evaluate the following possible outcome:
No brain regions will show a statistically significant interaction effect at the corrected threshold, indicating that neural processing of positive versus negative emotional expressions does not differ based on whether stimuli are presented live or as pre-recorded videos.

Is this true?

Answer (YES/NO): YES